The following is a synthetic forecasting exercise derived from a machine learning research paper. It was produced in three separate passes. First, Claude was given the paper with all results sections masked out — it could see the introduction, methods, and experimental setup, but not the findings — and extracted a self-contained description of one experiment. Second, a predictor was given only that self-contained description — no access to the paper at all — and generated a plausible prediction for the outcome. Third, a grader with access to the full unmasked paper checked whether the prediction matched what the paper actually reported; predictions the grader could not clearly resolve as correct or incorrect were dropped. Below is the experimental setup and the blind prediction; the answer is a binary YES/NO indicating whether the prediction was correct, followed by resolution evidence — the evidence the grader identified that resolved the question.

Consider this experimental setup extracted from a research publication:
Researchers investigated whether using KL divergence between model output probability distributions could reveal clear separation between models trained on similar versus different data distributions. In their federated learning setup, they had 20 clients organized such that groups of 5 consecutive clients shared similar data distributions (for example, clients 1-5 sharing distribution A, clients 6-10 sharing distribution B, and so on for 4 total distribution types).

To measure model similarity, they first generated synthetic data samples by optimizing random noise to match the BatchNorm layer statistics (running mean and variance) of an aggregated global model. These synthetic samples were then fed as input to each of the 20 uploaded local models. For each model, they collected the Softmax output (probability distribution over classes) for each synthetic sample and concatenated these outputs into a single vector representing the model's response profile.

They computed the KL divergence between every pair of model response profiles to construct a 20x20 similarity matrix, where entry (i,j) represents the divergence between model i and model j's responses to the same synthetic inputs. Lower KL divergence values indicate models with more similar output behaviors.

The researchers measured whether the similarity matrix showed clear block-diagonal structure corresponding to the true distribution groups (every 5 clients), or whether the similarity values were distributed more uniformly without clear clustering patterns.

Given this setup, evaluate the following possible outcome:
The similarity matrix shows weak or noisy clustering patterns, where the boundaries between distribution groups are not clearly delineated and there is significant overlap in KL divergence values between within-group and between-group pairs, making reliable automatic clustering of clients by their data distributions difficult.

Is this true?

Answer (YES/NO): NO